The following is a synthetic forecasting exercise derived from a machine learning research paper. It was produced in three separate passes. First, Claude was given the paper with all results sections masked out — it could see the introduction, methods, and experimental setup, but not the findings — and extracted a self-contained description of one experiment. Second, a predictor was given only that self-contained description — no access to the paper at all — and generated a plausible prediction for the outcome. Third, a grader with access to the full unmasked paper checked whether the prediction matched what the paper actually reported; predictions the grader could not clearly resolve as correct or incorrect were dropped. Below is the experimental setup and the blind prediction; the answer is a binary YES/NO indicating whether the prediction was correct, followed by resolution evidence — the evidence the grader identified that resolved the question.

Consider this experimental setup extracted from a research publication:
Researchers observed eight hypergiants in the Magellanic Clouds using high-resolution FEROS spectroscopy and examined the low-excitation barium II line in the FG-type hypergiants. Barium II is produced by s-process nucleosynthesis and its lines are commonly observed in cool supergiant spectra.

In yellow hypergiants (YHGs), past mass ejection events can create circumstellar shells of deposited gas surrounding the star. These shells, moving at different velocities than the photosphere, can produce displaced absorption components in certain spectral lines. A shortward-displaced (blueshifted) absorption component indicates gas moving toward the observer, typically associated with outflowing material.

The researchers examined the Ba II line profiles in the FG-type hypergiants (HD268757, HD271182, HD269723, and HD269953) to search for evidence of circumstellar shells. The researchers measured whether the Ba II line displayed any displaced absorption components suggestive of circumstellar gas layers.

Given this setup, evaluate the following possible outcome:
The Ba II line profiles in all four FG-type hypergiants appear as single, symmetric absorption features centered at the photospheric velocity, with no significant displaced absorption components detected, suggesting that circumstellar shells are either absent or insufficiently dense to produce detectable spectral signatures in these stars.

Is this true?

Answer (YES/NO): NO